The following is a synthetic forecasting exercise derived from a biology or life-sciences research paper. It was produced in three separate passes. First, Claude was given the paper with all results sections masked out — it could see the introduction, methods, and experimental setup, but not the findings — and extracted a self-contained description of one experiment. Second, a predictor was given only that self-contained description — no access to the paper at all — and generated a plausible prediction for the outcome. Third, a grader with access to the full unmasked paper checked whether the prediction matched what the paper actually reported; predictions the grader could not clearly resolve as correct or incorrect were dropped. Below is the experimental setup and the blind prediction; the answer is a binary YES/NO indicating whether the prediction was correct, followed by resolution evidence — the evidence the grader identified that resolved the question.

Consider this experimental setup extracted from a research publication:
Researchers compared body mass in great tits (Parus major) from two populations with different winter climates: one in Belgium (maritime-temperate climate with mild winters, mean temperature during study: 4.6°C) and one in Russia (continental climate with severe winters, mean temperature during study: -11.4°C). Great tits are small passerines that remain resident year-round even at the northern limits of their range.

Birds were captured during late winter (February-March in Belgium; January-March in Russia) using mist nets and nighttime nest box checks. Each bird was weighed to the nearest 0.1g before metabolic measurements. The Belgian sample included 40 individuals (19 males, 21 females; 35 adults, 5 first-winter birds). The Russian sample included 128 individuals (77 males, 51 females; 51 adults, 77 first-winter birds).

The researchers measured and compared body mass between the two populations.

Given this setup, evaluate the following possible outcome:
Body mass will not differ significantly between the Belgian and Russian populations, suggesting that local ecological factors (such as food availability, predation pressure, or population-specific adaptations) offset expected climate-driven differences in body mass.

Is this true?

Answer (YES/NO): NO